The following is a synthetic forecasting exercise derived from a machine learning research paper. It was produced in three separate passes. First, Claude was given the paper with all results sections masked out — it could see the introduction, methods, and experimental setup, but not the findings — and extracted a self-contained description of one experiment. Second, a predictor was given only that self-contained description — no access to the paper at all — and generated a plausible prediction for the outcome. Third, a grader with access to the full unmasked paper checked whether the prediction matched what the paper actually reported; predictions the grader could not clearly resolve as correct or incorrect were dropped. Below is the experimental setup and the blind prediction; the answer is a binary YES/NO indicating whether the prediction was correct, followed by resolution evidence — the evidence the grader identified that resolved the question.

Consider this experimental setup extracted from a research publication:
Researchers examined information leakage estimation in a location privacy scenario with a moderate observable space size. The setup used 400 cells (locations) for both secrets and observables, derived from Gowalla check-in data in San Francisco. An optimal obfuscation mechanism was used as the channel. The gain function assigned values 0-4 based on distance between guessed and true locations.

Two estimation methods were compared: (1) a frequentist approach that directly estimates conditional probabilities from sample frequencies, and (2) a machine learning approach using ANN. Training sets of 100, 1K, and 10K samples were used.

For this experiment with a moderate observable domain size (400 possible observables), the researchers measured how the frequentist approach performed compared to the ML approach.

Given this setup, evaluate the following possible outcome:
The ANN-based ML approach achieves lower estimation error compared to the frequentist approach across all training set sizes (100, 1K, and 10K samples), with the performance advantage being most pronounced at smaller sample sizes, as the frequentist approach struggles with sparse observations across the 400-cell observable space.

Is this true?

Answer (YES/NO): NO